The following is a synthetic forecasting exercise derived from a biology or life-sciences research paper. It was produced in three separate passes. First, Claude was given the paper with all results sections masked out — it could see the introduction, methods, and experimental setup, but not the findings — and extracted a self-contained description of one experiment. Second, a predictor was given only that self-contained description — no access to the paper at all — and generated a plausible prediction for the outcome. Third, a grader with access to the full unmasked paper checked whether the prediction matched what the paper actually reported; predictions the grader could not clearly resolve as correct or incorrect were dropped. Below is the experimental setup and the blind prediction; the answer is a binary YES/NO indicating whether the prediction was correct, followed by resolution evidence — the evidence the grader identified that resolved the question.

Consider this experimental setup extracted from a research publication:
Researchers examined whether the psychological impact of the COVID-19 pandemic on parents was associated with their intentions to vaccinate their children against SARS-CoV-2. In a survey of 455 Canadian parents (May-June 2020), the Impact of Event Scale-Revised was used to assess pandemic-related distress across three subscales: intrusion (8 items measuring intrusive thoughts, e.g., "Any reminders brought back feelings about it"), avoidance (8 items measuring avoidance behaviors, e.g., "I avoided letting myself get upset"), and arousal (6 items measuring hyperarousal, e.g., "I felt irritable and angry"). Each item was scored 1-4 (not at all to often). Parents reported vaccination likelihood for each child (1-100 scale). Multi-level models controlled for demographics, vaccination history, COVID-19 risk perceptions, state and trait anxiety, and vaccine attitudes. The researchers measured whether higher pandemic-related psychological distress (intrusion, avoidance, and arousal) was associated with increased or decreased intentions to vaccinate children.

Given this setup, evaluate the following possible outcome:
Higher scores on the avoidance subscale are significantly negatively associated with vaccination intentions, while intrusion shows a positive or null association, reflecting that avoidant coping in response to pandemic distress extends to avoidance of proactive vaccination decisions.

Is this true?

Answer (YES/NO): NO